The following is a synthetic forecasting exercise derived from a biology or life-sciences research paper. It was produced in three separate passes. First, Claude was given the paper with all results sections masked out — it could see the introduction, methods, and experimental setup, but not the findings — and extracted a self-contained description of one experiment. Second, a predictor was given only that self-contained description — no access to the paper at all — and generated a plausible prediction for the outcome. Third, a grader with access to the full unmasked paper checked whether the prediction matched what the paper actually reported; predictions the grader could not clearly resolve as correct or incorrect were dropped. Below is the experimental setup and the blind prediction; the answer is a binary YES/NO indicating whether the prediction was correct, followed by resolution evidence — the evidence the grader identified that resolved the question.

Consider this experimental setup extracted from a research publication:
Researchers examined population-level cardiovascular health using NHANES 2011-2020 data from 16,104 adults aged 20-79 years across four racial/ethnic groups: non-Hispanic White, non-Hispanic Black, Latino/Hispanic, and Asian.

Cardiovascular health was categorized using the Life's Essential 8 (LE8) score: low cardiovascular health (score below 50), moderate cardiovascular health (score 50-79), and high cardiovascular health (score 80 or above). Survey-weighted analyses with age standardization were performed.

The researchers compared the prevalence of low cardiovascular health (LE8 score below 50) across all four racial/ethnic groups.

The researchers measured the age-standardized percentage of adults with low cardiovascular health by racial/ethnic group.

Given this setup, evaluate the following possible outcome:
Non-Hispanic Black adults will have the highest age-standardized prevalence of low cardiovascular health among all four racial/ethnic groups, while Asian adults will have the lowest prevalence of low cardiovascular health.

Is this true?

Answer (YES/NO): YES